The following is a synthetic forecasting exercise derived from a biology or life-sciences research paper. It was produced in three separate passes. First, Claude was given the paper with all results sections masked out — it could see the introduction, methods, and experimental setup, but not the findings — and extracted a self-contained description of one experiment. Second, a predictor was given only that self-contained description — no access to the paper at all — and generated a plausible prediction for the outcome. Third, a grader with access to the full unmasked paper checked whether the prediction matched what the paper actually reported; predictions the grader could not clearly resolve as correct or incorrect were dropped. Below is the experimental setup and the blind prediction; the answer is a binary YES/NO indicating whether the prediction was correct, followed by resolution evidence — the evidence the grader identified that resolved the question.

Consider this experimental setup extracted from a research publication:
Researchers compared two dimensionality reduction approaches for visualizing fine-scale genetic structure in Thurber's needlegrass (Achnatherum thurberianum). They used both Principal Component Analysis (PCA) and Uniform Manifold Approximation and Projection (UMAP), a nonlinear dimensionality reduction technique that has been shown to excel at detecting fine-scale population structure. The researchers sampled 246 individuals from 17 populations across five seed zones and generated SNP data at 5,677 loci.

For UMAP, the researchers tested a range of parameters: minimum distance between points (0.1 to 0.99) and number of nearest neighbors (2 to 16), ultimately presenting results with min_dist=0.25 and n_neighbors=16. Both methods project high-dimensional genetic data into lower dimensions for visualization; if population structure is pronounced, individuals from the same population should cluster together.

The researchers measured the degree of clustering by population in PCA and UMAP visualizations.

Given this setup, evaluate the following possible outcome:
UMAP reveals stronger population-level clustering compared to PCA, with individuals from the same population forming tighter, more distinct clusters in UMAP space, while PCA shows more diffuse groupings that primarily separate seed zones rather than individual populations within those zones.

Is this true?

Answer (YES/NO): NO